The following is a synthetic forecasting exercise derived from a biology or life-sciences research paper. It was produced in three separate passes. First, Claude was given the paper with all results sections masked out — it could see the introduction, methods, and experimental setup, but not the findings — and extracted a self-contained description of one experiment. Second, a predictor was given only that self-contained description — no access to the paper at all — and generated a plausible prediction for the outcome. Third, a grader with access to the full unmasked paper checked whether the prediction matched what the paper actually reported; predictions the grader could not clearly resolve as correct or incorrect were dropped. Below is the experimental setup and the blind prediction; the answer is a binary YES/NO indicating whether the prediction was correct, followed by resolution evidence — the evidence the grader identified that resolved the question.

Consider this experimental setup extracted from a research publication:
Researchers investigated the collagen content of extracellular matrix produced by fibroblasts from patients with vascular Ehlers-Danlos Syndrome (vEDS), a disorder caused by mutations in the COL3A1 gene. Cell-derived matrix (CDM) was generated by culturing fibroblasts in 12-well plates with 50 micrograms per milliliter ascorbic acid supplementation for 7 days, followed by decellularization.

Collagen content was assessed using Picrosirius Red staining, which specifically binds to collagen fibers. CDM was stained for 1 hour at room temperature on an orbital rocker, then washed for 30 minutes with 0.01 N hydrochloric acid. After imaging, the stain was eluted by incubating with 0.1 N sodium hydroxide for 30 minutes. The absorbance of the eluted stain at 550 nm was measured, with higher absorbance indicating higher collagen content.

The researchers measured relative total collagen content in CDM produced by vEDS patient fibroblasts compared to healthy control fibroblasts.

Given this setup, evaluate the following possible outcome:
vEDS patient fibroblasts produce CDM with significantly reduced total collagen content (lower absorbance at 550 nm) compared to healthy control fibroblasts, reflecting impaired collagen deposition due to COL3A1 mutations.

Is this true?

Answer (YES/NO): NO